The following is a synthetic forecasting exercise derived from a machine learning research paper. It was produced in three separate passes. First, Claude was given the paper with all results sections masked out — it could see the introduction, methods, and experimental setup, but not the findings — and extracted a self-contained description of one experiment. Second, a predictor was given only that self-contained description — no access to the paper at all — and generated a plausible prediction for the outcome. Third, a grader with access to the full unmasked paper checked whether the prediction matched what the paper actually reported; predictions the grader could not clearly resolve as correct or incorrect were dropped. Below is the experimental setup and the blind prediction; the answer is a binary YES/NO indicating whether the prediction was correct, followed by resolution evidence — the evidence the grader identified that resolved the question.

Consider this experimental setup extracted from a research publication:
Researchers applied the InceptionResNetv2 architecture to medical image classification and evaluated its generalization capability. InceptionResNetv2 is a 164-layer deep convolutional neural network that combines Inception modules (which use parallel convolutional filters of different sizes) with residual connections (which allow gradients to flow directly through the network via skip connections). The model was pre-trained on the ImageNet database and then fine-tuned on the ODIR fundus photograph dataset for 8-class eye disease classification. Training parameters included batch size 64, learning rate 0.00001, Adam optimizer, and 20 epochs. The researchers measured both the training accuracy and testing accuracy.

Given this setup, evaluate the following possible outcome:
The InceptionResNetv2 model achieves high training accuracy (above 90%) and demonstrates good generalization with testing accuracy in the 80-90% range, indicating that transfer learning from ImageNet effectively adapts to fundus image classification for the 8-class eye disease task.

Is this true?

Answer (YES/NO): NO